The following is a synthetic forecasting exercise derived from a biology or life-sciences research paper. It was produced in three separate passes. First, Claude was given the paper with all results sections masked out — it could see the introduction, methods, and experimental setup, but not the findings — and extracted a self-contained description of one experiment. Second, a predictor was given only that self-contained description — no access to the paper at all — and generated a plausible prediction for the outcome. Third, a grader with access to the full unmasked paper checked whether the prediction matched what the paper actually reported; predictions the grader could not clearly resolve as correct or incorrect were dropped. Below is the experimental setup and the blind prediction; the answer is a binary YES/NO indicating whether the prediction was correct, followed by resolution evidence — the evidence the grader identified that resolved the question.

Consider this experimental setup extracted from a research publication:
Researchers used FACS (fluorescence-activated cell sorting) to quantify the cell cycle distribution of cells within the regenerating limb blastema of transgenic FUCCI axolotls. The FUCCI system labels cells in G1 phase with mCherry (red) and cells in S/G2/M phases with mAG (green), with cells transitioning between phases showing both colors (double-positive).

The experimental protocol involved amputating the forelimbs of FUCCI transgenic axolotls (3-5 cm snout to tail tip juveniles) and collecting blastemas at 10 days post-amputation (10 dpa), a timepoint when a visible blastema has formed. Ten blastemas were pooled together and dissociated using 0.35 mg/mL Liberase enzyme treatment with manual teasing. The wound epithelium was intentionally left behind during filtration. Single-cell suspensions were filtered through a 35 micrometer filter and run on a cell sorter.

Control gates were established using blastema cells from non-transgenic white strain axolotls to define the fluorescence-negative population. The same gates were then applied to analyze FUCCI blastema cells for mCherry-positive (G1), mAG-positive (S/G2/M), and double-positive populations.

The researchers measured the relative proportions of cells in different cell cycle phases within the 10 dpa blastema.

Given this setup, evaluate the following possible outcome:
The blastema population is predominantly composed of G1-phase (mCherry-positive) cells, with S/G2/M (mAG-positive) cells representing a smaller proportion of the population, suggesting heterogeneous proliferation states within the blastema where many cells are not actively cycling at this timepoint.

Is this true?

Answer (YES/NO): YES